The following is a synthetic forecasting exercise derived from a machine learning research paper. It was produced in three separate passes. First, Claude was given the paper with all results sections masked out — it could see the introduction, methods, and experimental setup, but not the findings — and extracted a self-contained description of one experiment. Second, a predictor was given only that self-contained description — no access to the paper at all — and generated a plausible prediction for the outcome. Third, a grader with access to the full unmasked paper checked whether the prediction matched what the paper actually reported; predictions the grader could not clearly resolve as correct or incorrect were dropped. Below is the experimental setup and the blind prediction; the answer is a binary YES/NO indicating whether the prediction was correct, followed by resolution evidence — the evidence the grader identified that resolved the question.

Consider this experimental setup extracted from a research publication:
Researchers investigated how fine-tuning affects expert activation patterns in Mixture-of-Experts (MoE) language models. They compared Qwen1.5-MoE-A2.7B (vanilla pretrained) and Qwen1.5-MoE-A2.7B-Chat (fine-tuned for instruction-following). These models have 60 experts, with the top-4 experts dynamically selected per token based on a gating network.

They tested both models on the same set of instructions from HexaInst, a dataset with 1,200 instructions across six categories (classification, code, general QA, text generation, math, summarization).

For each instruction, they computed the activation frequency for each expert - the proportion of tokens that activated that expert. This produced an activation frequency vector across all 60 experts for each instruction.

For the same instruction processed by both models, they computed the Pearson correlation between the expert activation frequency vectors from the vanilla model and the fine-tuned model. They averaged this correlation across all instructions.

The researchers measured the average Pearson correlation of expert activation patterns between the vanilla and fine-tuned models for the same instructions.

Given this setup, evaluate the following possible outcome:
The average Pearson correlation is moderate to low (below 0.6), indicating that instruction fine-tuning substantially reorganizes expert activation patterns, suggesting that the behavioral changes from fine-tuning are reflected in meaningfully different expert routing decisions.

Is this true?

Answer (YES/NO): NO